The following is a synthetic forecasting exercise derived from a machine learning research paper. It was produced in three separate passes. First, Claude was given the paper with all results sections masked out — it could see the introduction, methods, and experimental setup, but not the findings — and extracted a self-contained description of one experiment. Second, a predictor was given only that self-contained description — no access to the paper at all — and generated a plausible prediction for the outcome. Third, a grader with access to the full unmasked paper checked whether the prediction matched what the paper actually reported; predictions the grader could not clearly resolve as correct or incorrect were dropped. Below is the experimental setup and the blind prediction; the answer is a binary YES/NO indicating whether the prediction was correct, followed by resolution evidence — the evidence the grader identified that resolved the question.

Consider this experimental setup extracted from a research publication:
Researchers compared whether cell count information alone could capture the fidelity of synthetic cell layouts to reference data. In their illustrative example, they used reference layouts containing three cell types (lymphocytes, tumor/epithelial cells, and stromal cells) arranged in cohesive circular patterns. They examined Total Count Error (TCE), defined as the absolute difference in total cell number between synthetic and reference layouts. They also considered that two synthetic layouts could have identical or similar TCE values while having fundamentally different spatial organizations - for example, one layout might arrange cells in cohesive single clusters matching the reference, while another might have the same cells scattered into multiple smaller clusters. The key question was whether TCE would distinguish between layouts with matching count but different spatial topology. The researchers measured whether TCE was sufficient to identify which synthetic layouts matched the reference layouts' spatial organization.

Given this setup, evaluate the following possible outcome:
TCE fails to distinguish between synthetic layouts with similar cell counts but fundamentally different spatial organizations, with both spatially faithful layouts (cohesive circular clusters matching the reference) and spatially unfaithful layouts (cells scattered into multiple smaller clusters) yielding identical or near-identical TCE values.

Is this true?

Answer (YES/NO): NO